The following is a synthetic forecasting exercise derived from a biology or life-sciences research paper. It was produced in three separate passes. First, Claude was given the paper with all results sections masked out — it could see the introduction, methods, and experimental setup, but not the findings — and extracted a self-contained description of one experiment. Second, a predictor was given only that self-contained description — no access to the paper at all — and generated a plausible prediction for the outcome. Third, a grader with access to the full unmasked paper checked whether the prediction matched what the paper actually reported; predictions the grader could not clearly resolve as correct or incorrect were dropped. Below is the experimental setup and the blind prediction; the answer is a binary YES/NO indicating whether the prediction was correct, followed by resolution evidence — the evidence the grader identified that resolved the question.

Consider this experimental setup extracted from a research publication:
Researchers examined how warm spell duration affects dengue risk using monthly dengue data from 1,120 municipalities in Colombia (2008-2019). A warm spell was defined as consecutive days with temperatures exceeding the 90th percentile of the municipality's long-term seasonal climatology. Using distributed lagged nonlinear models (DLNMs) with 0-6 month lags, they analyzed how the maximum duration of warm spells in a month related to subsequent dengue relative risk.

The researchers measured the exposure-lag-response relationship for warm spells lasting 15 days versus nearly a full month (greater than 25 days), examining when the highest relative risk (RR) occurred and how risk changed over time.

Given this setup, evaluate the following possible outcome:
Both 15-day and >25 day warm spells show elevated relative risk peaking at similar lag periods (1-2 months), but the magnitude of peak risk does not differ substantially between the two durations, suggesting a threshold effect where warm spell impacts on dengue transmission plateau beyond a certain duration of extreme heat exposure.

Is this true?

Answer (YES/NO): NO